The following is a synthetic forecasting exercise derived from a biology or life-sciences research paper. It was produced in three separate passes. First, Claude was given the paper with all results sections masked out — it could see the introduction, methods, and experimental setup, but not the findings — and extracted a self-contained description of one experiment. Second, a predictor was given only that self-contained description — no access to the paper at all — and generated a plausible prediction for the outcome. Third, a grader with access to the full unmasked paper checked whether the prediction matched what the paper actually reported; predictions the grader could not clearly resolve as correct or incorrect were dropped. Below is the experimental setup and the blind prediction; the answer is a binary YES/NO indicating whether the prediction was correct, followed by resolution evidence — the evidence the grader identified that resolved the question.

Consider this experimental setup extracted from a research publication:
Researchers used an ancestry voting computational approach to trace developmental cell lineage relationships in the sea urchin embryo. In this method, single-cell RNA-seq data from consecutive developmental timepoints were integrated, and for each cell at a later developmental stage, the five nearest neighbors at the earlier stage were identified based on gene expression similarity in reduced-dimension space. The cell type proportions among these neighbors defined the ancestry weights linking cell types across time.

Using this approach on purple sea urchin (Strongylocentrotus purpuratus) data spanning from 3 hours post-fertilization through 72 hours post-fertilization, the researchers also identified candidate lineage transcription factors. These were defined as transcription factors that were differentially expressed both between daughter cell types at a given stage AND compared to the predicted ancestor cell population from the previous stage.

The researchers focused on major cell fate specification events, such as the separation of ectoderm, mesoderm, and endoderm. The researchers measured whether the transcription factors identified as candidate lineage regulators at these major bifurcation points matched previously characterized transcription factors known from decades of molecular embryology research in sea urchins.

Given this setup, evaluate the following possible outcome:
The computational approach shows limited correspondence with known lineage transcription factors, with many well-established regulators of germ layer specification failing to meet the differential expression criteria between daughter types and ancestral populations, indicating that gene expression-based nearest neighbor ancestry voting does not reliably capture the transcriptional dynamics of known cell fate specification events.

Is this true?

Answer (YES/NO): NO